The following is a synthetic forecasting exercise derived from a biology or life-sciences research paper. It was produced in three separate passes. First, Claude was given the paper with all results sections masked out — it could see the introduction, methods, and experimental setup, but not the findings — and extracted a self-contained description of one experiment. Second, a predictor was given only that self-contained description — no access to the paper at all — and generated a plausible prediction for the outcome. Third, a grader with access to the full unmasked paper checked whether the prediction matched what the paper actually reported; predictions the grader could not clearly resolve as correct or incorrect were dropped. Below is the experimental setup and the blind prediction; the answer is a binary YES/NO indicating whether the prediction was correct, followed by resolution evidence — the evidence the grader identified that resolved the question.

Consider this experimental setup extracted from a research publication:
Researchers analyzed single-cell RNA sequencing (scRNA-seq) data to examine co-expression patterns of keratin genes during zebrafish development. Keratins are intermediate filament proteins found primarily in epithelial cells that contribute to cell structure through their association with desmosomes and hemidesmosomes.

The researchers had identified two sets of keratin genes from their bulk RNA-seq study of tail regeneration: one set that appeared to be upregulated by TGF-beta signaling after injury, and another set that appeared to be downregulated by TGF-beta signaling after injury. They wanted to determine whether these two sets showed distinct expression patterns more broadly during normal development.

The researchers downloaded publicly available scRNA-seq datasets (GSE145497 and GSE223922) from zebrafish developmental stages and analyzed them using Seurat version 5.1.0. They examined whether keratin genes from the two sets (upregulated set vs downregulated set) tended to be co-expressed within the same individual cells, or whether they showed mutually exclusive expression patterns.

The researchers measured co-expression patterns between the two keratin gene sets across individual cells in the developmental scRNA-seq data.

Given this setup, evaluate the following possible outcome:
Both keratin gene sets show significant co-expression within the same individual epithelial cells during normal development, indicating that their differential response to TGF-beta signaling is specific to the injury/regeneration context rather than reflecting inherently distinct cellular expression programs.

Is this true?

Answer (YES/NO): NO